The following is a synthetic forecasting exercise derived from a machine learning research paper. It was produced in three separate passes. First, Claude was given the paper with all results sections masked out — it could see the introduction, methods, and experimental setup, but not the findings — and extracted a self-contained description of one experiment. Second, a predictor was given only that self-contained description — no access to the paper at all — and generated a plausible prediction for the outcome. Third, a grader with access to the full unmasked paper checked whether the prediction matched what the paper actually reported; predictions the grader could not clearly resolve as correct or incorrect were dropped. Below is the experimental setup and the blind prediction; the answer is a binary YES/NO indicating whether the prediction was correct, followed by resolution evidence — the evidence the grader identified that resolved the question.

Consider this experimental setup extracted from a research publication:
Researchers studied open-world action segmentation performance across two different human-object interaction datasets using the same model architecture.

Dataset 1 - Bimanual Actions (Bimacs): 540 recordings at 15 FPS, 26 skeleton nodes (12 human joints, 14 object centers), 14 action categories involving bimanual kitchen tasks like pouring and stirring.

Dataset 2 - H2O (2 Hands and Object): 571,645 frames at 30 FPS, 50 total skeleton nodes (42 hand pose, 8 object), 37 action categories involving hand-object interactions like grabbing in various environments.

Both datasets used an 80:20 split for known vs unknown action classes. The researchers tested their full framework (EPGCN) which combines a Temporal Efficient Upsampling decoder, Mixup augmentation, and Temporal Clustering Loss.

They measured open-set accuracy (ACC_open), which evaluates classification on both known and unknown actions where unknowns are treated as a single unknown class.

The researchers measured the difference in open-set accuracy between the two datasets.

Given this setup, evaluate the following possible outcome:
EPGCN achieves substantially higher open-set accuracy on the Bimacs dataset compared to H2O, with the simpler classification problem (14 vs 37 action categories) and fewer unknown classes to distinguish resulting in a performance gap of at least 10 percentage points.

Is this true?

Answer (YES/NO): YES